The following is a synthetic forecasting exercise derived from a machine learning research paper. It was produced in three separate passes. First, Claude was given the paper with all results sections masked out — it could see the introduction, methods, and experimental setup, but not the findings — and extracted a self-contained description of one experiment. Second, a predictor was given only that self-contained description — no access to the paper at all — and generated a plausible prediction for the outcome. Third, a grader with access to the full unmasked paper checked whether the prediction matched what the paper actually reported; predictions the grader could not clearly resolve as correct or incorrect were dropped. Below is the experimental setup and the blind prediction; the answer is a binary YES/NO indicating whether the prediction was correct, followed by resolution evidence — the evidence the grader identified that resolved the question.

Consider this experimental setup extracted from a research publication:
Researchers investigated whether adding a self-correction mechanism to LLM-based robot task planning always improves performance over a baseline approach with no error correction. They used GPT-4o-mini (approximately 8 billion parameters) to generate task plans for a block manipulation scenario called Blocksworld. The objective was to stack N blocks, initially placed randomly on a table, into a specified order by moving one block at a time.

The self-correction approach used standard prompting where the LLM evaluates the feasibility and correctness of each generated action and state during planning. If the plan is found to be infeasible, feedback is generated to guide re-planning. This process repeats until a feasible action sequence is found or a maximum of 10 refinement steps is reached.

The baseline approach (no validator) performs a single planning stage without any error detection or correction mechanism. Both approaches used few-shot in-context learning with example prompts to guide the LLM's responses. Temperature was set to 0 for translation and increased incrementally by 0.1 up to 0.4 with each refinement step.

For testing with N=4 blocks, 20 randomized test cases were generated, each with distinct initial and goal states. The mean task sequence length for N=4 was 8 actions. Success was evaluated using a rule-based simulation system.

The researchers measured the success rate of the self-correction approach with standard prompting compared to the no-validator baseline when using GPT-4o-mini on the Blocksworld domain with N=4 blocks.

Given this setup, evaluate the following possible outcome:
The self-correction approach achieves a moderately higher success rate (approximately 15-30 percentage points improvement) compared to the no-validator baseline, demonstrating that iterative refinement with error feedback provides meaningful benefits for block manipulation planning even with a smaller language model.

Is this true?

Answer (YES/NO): NO